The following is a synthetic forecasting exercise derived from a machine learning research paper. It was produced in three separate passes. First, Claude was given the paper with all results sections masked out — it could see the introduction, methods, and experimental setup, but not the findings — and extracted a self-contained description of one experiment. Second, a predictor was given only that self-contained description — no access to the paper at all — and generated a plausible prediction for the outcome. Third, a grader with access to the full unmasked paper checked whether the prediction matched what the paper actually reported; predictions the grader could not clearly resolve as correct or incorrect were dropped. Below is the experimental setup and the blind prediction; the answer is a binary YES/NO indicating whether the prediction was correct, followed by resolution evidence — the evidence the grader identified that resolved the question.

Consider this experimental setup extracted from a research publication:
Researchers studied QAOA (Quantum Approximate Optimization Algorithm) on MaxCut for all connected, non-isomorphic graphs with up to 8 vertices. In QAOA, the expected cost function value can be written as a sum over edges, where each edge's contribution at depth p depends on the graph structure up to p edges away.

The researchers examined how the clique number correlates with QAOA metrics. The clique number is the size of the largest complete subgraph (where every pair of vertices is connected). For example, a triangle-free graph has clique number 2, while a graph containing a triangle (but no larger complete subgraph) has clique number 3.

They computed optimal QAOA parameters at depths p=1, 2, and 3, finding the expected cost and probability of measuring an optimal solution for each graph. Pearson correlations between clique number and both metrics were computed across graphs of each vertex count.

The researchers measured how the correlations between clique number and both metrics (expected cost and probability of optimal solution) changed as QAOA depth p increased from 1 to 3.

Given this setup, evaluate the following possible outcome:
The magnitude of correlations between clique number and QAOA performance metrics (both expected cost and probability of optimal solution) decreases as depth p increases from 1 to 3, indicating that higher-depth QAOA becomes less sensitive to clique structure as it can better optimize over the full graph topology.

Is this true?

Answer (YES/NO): NO